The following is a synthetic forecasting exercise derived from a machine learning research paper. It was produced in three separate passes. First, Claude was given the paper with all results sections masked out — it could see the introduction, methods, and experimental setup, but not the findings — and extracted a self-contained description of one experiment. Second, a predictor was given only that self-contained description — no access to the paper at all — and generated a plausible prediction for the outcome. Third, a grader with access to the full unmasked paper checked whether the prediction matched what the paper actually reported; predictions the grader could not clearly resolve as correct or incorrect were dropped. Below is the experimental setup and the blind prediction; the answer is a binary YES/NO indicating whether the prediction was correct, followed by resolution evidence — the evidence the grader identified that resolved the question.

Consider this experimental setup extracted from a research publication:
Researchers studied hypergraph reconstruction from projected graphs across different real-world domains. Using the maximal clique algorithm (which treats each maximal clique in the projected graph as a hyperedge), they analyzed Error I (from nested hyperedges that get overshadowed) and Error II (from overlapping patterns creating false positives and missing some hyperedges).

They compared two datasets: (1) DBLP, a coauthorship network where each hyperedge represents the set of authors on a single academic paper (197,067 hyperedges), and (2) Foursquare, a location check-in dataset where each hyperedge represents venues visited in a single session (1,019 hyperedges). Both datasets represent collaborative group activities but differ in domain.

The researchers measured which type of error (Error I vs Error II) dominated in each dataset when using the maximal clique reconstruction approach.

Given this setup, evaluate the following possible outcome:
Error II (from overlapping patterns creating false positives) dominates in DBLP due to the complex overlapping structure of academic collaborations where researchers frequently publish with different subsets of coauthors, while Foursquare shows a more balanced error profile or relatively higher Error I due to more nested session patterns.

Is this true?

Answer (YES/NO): NO